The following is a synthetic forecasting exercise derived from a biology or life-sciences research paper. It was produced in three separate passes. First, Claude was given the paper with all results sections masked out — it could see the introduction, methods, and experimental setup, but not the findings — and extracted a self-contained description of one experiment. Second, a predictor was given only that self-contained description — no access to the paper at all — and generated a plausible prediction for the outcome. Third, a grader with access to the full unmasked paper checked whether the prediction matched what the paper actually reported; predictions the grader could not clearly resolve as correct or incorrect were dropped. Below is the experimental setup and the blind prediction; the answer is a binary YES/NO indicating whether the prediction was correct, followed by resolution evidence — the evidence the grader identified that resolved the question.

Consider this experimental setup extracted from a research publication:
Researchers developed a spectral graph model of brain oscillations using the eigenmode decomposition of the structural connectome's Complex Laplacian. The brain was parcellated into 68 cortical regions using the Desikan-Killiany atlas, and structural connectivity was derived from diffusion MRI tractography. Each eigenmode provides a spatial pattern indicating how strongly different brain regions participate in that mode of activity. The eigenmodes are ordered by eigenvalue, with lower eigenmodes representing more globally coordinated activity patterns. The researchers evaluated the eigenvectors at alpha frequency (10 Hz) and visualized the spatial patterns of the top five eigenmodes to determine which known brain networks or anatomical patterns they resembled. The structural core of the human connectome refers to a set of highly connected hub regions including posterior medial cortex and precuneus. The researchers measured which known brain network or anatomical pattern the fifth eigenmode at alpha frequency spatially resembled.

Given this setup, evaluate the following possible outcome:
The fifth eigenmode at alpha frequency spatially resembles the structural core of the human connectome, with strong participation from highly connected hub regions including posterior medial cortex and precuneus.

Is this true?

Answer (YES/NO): YES